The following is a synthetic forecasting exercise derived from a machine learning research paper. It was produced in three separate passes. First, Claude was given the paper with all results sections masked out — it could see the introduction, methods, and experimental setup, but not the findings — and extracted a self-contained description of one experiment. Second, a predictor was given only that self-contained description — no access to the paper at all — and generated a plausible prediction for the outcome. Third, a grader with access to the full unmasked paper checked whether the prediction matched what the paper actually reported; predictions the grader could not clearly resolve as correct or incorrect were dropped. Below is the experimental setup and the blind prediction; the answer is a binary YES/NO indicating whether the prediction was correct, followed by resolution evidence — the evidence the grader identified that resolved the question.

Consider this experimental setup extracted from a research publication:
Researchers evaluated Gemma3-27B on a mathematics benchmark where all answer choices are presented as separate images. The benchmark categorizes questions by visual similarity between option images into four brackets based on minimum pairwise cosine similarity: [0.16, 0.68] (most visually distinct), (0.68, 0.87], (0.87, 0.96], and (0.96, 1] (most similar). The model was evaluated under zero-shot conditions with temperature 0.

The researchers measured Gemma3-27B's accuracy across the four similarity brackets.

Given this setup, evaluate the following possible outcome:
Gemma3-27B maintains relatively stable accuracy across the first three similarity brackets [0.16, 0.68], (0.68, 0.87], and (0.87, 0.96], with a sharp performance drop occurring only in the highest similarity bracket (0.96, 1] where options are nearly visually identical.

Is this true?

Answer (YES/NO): NO